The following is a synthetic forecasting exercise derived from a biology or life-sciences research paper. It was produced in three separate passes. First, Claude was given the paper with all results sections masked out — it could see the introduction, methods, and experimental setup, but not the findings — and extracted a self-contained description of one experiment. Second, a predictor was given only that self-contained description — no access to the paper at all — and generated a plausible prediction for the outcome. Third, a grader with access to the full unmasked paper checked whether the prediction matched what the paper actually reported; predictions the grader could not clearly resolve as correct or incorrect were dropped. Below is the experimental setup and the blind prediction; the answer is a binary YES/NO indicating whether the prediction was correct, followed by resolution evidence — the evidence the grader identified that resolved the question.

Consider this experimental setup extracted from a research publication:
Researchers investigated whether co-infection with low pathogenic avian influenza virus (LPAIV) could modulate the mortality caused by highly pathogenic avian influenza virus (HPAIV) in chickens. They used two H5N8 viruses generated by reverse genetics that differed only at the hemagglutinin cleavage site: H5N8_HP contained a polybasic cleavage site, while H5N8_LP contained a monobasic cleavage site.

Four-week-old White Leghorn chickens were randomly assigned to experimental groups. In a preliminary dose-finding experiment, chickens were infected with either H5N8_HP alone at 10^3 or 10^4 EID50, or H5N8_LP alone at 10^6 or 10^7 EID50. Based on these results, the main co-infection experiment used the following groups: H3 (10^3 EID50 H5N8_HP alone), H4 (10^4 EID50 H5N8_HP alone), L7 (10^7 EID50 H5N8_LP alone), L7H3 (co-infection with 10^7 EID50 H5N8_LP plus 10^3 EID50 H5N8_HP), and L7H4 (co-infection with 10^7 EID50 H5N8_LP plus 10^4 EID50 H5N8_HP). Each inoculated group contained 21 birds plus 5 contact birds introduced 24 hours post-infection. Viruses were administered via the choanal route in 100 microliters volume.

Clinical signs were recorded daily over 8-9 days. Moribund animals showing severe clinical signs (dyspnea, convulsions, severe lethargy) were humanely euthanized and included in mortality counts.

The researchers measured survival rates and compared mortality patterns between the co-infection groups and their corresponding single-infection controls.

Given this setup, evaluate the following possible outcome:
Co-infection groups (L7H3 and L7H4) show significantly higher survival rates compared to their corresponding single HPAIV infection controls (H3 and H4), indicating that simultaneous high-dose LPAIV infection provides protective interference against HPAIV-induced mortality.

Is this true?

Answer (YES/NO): NO